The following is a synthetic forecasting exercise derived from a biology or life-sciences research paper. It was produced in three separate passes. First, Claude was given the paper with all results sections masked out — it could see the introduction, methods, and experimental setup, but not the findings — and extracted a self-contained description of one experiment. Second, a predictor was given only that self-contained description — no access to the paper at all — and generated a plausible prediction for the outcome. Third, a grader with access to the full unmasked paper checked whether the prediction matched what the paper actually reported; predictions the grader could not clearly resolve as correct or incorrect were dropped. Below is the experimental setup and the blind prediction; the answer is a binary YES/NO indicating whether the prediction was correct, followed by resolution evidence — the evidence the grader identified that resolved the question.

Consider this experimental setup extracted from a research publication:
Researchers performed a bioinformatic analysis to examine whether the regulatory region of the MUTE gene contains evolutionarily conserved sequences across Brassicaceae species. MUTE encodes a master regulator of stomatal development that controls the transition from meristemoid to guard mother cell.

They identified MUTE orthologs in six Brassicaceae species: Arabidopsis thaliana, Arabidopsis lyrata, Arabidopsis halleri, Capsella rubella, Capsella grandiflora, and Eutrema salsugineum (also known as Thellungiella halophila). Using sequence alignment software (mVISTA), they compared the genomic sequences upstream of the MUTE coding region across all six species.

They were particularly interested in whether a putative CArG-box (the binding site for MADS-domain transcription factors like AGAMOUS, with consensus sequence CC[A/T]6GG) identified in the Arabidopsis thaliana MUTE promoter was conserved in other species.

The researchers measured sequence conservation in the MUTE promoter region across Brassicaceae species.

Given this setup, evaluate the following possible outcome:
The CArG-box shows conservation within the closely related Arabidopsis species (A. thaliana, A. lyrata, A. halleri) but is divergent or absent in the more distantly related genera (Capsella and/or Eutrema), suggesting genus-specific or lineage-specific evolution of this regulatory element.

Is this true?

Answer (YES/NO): NO